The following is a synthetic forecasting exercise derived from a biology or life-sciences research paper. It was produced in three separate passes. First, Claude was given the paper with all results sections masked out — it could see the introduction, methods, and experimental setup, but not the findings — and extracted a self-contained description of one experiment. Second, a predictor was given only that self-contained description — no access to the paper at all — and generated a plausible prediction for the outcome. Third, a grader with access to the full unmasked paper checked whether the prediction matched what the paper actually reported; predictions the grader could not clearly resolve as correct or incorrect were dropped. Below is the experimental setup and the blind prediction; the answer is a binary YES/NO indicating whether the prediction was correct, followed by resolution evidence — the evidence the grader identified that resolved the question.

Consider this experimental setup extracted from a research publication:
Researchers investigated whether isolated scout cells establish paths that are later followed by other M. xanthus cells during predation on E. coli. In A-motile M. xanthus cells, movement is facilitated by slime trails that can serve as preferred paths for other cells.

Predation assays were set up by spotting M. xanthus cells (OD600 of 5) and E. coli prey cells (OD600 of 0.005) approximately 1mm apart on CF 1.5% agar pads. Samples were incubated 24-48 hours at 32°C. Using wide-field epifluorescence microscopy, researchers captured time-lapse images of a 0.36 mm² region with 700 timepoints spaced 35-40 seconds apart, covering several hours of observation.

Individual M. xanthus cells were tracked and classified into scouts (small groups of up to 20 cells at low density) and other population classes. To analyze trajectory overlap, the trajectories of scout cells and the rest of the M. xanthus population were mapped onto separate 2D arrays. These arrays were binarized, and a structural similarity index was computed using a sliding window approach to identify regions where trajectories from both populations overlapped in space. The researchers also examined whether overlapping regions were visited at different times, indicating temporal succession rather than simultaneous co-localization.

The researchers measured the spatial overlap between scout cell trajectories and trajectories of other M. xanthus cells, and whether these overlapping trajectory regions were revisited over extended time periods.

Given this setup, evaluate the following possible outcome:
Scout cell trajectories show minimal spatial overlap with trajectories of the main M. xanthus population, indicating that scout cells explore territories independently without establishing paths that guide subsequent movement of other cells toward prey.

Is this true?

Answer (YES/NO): NO